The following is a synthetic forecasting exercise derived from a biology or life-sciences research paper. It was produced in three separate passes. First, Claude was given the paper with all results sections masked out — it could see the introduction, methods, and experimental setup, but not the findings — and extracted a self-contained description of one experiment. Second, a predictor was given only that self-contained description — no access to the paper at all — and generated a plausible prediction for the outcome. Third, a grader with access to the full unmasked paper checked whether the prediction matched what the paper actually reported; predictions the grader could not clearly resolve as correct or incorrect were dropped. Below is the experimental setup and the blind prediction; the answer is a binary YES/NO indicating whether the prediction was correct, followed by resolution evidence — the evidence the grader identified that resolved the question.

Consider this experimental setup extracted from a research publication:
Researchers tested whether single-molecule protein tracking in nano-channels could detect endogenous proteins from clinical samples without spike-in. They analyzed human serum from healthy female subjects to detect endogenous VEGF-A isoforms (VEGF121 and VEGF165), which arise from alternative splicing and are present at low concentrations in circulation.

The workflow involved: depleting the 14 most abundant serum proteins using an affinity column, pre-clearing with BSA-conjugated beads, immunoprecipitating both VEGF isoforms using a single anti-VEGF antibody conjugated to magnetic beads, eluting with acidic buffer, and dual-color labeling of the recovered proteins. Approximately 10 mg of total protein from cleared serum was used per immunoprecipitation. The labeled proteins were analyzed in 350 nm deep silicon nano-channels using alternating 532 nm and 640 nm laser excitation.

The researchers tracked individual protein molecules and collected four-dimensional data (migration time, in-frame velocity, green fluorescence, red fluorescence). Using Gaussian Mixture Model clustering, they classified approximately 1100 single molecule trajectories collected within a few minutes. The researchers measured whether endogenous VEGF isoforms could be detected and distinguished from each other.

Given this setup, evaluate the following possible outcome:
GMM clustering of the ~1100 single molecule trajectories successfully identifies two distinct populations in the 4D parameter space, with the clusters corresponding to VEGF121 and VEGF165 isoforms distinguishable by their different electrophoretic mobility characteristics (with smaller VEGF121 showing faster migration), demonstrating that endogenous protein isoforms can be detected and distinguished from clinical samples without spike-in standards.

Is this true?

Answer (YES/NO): YES